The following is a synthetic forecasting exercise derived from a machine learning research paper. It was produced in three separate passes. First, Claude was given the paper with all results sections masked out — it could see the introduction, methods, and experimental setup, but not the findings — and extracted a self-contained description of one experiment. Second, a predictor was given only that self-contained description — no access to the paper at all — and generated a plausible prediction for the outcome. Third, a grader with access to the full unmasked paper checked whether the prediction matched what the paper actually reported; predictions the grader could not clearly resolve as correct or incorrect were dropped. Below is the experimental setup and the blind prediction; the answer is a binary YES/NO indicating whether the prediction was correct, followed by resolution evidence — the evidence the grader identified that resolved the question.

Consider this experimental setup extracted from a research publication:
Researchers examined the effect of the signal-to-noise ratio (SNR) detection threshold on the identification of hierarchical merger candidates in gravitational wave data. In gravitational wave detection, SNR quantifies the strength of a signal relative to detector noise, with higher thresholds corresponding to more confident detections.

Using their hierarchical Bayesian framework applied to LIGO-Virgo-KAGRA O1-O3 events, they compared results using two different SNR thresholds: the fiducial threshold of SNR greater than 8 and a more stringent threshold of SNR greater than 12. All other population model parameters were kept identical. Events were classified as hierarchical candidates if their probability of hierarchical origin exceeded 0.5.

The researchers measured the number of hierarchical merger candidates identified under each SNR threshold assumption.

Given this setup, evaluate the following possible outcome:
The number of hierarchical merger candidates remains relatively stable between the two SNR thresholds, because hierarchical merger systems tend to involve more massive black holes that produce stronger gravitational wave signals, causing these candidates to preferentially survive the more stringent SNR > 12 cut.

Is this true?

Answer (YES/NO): YES